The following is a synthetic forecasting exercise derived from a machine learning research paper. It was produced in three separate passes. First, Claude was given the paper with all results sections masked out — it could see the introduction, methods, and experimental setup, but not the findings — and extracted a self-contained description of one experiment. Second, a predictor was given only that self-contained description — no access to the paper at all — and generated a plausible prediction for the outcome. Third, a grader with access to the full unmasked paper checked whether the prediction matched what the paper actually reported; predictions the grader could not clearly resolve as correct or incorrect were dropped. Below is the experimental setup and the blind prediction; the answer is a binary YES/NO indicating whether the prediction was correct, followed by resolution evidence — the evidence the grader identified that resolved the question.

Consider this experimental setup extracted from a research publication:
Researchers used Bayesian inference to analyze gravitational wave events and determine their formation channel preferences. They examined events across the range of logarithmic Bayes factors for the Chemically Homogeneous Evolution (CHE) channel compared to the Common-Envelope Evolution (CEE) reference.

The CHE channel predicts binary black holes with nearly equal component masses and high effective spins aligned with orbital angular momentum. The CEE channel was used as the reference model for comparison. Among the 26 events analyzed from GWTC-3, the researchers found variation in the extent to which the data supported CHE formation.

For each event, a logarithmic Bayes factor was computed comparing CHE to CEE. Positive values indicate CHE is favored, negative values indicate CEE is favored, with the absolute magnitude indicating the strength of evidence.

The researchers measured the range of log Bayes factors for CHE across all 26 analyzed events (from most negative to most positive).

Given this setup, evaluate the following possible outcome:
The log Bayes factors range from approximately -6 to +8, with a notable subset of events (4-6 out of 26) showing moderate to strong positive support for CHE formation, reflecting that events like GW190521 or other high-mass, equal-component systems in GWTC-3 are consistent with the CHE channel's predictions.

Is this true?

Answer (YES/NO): NO